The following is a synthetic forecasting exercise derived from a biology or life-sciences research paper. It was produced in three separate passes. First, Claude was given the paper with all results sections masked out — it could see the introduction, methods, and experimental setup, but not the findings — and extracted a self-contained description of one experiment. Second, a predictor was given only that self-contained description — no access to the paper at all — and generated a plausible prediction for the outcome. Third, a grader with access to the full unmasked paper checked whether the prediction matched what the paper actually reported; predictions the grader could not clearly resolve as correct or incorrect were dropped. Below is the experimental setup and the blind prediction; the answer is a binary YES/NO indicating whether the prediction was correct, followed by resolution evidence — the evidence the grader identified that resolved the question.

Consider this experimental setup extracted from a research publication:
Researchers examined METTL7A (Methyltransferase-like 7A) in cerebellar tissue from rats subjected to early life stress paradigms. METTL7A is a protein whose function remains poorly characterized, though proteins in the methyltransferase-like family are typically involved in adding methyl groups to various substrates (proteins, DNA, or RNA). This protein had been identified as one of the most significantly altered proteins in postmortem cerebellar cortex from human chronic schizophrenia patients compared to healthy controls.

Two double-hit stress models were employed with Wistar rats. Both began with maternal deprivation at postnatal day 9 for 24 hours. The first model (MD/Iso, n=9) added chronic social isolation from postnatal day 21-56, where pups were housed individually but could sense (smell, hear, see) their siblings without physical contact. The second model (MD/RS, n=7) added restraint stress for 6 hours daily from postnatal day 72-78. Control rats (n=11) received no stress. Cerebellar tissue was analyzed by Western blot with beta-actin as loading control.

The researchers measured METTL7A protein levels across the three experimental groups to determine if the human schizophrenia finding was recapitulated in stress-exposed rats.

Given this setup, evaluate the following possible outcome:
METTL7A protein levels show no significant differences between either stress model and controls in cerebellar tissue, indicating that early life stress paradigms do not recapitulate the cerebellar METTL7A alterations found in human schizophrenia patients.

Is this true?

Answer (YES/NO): NO